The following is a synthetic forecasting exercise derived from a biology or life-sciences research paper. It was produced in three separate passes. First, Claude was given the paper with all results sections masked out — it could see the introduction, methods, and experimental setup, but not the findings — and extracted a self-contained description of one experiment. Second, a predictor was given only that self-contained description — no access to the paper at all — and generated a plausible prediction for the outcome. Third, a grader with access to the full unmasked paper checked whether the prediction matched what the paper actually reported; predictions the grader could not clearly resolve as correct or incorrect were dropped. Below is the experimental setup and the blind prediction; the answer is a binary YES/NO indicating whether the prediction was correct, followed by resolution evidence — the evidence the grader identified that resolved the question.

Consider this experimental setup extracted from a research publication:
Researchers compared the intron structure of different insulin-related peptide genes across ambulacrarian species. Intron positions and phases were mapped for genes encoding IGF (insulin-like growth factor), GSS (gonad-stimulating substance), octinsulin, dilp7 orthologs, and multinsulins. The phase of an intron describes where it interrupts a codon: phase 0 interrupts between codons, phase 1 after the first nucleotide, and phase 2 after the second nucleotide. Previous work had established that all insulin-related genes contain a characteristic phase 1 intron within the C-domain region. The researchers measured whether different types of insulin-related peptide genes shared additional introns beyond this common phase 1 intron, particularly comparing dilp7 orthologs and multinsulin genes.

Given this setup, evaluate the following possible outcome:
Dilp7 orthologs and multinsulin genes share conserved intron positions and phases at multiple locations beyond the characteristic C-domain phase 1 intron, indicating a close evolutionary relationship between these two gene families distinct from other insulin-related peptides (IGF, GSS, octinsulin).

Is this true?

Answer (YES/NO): NO